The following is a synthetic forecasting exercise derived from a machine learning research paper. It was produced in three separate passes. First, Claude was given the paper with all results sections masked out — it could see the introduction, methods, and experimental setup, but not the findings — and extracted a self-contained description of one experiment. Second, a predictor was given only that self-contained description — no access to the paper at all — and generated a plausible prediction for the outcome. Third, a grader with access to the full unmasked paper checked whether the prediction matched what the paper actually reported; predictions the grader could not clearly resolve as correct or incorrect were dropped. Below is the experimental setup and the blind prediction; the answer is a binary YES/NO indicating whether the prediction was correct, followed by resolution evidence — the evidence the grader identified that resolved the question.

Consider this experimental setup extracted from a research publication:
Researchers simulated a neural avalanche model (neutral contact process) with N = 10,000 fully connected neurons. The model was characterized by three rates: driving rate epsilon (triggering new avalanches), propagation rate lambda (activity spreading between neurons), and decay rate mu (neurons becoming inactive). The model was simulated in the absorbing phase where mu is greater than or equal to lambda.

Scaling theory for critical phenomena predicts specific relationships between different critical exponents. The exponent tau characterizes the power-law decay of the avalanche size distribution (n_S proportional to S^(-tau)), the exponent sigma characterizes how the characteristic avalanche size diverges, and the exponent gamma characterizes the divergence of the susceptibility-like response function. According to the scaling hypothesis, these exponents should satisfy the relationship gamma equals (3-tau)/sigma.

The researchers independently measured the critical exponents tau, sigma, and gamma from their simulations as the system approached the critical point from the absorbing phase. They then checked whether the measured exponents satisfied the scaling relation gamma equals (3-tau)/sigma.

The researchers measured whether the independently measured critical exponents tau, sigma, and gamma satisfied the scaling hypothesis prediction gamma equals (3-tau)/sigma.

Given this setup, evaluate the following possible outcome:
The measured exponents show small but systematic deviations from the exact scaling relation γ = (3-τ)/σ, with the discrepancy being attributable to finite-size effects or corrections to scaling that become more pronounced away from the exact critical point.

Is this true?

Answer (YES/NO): NO